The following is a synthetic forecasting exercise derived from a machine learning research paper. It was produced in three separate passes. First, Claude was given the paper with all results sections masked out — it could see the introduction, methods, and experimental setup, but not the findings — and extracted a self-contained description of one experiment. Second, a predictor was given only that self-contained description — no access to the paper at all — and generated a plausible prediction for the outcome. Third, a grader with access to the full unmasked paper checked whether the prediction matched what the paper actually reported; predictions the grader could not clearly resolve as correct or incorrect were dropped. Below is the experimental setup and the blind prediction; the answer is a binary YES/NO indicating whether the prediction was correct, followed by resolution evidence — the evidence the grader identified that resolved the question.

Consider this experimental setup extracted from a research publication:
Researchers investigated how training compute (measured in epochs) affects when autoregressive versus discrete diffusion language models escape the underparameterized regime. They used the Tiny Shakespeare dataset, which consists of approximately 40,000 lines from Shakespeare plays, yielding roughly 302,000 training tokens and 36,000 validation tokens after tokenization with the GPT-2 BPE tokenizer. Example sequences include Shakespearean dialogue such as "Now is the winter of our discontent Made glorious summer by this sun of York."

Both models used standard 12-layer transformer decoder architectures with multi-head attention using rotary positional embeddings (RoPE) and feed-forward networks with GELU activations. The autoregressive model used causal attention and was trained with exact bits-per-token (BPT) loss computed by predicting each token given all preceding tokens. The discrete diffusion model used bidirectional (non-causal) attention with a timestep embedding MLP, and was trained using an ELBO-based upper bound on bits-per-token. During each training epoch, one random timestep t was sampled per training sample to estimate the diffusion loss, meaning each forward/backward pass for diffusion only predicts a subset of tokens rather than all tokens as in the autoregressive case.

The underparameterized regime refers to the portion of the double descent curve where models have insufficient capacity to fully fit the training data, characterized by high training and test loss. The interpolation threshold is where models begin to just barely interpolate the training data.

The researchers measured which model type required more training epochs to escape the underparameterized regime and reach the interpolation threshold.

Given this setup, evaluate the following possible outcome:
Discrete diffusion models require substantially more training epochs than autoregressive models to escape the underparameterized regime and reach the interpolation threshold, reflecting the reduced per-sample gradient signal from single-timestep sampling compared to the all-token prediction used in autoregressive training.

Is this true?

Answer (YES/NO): YES